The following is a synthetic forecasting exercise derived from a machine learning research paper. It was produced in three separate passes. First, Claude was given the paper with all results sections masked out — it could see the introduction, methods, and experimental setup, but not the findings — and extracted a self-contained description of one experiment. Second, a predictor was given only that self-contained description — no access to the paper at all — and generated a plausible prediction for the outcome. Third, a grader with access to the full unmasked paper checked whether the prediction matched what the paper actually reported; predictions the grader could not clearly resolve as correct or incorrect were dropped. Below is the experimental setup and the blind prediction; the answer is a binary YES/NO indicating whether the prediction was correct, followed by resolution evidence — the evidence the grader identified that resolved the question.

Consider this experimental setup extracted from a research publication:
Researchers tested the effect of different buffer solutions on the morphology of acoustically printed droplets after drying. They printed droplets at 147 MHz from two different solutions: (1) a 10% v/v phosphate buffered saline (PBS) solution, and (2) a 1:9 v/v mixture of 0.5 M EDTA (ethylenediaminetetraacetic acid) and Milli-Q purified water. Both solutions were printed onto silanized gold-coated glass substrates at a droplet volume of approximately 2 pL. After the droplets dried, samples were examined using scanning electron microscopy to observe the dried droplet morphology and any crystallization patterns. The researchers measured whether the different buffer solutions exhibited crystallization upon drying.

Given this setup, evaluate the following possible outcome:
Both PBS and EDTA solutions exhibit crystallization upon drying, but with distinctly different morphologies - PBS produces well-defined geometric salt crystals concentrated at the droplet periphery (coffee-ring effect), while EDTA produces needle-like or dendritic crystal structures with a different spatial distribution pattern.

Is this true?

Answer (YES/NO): NO